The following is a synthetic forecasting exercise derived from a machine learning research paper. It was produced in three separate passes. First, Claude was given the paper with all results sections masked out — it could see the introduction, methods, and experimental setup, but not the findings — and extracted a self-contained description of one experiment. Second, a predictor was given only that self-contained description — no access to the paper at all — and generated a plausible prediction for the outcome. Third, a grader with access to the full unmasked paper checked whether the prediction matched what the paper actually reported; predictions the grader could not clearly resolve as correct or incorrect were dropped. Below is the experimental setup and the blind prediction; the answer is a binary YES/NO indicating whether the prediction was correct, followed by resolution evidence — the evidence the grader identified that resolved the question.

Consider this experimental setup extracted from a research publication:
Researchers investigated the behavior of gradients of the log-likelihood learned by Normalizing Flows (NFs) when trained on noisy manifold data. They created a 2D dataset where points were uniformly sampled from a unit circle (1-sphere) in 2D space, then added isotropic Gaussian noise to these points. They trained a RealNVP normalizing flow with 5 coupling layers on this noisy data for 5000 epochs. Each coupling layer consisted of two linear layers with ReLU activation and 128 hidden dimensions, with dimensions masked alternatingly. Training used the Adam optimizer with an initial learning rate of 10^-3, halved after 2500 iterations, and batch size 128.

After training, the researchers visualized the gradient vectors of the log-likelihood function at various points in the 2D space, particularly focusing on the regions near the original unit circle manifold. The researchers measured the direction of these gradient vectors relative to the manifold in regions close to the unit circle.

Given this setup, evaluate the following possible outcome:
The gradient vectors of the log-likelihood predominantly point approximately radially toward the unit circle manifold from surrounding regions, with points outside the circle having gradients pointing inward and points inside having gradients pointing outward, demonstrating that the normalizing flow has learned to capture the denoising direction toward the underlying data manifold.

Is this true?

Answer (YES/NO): YES